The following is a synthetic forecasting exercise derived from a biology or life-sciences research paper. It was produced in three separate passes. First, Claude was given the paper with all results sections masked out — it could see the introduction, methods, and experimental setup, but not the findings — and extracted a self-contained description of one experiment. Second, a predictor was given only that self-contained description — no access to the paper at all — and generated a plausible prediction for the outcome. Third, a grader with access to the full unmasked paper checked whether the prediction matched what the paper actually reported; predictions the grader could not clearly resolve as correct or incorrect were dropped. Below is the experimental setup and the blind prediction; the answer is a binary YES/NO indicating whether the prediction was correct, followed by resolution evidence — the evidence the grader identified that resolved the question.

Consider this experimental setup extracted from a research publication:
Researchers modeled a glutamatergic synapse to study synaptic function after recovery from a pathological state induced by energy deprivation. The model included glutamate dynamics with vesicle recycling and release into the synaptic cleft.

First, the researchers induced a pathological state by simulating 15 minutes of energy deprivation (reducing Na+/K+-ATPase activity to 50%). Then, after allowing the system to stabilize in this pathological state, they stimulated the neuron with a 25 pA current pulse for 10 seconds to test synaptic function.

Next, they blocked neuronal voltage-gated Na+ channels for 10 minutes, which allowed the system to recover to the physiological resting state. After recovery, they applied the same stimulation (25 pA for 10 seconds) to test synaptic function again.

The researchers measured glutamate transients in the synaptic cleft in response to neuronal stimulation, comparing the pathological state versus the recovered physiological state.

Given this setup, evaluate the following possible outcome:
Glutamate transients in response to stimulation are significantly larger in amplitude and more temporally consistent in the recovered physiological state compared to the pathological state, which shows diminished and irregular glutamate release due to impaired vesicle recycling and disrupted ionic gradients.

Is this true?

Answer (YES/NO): YES